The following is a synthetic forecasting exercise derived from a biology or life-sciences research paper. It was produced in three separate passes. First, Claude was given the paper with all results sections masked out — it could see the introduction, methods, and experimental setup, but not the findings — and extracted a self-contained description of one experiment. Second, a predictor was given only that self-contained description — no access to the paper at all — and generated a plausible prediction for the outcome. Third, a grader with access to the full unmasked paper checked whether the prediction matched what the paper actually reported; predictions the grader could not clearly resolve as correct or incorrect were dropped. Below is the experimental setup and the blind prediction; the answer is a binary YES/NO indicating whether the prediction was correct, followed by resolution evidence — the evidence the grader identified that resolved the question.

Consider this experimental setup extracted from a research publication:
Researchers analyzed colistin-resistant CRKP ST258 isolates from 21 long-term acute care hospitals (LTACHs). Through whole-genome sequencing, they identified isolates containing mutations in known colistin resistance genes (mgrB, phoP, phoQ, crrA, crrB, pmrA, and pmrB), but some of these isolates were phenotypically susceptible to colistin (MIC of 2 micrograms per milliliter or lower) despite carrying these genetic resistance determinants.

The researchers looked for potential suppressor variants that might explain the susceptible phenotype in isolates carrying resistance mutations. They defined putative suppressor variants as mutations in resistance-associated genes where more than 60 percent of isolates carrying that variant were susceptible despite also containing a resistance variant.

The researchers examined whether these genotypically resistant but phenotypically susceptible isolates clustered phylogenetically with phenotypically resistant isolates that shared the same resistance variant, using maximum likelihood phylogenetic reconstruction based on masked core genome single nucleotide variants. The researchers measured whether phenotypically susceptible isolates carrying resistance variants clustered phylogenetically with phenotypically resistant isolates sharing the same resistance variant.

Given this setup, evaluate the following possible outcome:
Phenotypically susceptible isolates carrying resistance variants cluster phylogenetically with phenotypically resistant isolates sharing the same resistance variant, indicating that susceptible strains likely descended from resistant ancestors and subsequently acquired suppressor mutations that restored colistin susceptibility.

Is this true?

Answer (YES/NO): YES